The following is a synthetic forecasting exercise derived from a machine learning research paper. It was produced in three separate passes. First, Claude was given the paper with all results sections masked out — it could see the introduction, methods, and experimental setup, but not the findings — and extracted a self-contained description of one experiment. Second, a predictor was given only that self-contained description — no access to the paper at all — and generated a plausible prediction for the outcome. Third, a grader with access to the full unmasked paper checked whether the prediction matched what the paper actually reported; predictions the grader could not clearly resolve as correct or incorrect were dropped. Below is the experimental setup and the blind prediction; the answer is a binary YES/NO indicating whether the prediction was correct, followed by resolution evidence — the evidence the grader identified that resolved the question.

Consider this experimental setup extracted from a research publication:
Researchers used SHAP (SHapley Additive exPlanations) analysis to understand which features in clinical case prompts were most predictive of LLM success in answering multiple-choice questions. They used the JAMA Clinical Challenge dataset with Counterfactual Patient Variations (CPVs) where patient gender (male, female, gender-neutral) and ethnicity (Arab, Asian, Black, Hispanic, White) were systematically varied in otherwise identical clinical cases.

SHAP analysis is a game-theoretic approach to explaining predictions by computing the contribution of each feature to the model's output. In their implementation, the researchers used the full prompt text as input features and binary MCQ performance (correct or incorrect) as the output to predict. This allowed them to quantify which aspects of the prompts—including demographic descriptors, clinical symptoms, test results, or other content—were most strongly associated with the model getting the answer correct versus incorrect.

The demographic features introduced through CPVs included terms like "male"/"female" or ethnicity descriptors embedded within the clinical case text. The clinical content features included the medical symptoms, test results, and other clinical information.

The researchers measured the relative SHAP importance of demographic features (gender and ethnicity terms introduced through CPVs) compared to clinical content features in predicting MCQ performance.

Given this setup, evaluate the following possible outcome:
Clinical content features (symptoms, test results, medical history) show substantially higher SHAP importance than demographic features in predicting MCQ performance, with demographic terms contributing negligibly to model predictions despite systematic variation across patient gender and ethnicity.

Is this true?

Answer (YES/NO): NO